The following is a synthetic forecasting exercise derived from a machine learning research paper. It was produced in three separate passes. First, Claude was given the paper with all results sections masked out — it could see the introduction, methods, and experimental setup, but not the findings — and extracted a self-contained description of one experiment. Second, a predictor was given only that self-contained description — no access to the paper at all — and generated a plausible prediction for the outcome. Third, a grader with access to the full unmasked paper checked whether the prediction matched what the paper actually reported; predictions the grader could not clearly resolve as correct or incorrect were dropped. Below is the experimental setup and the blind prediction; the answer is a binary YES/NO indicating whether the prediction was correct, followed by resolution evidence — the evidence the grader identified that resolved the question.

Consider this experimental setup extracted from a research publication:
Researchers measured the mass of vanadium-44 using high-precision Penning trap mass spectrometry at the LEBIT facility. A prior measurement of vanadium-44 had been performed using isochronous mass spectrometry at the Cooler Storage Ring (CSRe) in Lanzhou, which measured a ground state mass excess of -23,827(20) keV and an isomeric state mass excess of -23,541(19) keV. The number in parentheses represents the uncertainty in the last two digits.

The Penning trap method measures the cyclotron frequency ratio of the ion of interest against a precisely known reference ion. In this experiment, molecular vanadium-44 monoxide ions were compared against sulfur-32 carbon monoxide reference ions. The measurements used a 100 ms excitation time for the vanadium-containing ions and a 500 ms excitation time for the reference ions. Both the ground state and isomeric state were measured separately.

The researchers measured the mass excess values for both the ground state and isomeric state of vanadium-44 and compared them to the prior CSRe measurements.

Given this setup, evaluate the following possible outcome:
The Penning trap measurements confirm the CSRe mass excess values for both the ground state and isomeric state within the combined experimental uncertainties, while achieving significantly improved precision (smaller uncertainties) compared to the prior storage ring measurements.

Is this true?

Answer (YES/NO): YES